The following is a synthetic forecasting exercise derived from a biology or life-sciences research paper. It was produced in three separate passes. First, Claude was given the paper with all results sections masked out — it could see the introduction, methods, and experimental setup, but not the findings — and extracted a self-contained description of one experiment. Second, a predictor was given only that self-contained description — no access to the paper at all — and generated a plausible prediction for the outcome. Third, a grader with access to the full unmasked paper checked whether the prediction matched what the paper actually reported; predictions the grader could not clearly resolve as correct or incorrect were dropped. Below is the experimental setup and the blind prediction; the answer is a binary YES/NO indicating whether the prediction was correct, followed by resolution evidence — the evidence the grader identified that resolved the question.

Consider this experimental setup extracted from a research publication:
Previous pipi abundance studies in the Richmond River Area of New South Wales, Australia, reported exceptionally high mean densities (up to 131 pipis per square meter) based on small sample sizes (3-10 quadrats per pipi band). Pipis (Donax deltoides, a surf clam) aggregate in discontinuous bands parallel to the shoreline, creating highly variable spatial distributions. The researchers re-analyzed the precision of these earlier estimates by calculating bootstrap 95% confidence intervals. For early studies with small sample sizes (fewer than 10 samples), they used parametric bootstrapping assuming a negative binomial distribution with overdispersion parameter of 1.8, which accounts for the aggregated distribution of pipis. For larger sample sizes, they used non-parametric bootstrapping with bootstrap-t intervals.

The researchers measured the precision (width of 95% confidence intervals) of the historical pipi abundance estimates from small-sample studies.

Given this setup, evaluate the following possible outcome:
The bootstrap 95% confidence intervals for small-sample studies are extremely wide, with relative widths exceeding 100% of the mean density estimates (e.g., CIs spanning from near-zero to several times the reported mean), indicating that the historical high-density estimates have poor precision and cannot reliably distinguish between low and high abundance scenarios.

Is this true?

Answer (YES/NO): YES